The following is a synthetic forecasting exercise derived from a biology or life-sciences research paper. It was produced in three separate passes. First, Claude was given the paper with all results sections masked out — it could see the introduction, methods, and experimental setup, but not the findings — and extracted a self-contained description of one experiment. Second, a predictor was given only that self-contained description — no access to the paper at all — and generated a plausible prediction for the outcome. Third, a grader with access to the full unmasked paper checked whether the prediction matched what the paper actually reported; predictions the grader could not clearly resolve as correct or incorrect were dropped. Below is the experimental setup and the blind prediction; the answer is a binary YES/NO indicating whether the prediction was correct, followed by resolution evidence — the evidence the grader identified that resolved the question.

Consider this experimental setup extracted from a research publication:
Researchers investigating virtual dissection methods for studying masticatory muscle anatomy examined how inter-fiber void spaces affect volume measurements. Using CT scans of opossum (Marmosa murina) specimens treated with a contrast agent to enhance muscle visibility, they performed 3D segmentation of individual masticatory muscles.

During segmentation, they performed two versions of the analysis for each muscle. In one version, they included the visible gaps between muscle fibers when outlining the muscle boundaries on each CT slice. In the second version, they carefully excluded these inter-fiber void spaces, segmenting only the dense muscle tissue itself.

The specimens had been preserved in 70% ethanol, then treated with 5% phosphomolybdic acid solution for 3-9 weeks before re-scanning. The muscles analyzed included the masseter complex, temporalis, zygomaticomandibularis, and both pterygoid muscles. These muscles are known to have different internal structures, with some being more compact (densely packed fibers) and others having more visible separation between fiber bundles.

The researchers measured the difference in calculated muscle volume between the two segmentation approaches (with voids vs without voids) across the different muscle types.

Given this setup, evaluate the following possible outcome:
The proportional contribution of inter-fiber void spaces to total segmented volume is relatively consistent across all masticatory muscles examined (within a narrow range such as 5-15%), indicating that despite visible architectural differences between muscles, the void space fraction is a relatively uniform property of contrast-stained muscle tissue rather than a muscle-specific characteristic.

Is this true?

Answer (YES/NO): NO